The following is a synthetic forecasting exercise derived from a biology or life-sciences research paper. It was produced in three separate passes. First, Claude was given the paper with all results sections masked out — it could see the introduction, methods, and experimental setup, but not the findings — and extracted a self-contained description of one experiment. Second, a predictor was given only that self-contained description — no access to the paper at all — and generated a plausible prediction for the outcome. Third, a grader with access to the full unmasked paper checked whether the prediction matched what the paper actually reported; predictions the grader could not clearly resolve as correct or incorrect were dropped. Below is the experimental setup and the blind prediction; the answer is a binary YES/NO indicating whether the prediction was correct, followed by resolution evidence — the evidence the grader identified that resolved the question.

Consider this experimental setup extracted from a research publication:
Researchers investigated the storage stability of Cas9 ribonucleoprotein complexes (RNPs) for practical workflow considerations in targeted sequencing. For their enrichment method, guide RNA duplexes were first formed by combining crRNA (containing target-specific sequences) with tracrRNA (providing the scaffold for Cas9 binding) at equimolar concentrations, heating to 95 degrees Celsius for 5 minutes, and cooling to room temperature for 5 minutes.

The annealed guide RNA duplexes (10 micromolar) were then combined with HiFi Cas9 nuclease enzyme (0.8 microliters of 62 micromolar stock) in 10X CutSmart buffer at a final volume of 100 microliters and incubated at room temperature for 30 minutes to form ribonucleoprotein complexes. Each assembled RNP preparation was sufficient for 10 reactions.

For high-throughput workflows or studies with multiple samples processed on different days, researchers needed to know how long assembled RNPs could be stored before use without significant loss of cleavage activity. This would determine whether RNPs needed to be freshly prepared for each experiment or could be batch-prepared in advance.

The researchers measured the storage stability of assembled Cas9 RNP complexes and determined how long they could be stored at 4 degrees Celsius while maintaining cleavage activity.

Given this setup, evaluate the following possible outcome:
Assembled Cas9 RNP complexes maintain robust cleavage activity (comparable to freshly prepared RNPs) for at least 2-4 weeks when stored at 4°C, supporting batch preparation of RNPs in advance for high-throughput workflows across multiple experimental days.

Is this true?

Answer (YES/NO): NO